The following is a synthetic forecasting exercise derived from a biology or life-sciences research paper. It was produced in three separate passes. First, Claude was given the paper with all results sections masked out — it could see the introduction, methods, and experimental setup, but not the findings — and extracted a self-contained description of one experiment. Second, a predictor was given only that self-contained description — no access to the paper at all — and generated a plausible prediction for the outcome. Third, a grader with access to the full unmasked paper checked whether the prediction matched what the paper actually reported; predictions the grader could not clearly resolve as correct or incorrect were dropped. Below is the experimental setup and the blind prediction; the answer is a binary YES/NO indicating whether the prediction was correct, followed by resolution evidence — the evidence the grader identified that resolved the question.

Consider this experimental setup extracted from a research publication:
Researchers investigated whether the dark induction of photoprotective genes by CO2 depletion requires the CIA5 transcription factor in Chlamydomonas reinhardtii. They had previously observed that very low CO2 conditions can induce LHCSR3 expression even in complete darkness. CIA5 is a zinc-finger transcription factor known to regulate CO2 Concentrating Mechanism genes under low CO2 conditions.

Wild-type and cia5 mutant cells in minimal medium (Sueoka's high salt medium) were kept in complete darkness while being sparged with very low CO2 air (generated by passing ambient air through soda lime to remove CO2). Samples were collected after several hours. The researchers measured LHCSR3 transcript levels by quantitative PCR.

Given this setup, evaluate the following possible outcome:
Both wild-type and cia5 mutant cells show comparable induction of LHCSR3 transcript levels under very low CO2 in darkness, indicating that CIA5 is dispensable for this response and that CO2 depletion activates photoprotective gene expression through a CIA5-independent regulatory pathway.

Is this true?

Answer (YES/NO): NO